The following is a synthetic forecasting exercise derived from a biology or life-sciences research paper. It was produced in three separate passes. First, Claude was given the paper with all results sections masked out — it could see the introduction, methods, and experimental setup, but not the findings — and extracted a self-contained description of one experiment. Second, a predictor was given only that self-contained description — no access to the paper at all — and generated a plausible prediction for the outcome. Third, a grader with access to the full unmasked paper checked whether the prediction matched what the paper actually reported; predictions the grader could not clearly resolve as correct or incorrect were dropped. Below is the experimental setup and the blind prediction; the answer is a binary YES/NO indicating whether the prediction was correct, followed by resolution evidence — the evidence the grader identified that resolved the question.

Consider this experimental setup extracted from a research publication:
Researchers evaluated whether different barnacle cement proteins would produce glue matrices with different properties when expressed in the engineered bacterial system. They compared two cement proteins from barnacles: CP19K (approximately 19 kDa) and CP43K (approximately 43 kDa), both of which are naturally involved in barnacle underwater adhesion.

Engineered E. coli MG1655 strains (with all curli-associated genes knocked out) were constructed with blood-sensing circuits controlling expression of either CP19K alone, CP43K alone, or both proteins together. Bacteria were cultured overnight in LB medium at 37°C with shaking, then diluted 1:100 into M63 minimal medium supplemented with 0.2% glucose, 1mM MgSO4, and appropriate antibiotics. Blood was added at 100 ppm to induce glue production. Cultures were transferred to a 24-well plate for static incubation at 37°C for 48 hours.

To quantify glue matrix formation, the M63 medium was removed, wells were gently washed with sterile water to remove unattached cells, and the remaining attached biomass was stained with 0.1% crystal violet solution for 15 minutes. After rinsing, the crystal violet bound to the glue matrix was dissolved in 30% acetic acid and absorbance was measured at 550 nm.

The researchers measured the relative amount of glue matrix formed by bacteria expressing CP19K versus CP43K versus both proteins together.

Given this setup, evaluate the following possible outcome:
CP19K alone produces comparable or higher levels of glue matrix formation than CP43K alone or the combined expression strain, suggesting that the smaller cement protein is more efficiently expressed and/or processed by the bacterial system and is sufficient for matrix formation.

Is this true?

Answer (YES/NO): NO